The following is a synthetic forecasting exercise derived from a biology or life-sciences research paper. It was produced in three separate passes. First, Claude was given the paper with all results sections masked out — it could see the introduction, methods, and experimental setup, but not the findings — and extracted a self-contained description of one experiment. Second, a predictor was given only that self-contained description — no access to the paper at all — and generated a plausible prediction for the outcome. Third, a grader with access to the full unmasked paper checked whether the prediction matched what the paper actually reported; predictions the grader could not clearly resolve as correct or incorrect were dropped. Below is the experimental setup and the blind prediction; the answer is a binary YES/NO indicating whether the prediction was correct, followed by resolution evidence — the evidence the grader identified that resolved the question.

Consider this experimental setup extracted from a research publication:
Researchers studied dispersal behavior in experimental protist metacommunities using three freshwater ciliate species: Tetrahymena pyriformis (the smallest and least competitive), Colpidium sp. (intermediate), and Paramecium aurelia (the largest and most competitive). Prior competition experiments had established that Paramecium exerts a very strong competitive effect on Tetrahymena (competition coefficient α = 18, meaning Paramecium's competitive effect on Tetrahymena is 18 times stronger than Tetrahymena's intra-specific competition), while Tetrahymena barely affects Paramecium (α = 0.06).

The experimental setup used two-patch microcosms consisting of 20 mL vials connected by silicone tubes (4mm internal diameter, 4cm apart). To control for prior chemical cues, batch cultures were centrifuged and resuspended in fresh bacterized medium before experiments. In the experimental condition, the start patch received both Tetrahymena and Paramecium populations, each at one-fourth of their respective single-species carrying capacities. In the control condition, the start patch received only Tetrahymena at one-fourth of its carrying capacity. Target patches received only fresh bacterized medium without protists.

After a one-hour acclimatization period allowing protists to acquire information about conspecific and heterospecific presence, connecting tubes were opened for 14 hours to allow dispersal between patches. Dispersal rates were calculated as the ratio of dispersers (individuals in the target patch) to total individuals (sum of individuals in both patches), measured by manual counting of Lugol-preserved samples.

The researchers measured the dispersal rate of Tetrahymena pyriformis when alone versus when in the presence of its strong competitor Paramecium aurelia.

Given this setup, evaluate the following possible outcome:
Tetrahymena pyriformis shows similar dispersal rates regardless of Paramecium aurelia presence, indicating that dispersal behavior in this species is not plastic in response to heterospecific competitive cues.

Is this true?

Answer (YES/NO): NO